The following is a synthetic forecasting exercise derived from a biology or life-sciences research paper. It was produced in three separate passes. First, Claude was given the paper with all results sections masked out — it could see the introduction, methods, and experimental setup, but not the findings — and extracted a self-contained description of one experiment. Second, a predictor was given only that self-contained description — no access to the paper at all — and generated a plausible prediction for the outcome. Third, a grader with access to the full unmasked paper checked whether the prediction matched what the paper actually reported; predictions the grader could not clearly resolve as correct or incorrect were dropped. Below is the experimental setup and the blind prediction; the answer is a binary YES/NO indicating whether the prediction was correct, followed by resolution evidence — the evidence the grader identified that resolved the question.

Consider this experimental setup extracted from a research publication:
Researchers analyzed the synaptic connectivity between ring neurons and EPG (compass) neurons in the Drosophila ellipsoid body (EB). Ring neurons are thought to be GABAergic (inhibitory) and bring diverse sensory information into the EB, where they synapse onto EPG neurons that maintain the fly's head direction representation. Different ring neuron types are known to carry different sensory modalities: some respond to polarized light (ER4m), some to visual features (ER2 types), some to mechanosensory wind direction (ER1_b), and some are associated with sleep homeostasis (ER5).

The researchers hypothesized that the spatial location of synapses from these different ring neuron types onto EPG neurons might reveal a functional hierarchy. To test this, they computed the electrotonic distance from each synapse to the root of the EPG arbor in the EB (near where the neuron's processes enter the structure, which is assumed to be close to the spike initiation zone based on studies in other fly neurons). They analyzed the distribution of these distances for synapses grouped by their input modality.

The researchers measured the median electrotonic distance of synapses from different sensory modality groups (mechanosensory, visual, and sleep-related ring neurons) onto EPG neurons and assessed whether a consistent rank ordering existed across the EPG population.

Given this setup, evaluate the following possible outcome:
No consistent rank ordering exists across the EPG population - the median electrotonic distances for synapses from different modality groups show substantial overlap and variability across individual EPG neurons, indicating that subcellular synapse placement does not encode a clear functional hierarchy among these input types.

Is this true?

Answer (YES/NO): NO